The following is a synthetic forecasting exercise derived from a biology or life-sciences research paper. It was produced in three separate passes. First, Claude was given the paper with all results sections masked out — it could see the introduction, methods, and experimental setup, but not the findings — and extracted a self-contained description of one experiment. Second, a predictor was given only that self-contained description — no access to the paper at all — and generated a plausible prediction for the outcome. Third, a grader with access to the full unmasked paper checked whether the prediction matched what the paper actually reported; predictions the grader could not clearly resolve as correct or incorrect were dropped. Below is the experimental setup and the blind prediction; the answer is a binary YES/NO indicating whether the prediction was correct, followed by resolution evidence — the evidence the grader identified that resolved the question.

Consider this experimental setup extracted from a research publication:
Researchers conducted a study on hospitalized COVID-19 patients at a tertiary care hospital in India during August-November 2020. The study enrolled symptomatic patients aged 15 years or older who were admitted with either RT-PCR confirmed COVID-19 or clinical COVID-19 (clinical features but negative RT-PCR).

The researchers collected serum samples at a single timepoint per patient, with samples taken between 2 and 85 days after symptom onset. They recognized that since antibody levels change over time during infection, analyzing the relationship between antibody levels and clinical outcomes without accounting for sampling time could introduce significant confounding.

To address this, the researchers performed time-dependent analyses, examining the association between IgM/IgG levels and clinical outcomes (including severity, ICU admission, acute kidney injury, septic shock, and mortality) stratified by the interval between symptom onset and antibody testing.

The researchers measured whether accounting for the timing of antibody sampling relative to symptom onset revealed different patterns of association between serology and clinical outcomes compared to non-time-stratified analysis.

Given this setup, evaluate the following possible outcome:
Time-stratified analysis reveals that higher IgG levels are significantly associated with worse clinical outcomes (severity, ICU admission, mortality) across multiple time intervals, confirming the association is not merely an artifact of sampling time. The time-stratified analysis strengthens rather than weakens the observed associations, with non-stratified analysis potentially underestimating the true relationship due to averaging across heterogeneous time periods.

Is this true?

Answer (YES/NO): NO